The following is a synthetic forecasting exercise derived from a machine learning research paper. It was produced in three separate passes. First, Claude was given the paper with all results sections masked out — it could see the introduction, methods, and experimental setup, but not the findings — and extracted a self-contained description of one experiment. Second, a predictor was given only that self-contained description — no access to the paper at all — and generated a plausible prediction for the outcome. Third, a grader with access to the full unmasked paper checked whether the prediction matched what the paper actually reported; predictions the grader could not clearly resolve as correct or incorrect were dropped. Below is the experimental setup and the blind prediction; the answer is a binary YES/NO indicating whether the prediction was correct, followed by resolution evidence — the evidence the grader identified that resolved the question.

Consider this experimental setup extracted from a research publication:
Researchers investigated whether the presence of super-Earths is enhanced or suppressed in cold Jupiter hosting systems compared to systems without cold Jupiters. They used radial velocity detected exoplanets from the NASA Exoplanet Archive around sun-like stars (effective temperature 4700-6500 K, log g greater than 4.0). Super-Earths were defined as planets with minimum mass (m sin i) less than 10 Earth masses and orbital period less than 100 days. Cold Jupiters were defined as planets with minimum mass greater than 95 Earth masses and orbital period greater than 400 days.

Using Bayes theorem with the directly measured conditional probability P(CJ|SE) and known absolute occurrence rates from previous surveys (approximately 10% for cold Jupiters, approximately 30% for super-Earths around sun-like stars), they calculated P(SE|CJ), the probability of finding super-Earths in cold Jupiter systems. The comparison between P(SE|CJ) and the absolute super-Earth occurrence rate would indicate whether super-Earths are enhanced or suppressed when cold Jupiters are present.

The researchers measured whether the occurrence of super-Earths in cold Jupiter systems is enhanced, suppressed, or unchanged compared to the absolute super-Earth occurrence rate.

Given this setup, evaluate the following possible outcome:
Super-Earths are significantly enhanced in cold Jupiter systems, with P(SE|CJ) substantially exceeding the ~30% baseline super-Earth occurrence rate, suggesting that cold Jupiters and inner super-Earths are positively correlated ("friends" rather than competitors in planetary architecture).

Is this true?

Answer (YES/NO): YES